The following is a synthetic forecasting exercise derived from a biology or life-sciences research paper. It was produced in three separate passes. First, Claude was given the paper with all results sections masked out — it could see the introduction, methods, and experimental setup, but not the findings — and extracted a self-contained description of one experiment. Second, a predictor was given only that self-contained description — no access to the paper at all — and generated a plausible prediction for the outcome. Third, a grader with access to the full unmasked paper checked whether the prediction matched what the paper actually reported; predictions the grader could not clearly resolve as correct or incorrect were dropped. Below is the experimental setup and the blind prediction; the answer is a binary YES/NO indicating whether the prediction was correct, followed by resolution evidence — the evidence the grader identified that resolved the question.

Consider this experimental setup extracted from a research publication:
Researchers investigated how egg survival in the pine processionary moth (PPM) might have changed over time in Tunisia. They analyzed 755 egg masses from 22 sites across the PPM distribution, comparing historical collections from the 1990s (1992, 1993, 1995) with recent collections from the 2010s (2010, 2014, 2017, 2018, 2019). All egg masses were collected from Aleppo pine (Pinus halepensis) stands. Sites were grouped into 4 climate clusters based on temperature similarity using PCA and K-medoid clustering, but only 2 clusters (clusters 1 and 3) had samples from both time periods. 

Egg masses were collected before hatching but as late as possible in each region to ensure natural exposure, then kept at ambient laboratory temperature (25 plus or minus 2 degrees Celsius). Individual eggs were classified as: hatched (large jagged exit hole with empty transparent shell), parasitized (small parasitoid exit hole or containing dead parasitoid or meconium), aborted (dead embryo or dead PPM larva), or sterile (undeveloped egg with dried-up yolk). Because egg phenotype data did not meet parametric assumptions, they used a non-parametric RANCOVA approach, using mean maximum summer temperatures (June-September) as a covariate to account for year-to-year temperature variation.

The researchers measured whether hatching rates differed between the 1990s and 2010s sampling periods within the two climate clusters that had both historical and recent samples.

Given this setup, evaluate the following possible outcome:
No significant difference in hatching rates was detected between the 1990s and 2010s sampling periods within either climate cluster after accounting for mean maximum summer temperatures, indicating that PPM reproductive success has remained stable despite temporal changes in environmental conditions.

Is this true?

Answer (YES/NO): NO